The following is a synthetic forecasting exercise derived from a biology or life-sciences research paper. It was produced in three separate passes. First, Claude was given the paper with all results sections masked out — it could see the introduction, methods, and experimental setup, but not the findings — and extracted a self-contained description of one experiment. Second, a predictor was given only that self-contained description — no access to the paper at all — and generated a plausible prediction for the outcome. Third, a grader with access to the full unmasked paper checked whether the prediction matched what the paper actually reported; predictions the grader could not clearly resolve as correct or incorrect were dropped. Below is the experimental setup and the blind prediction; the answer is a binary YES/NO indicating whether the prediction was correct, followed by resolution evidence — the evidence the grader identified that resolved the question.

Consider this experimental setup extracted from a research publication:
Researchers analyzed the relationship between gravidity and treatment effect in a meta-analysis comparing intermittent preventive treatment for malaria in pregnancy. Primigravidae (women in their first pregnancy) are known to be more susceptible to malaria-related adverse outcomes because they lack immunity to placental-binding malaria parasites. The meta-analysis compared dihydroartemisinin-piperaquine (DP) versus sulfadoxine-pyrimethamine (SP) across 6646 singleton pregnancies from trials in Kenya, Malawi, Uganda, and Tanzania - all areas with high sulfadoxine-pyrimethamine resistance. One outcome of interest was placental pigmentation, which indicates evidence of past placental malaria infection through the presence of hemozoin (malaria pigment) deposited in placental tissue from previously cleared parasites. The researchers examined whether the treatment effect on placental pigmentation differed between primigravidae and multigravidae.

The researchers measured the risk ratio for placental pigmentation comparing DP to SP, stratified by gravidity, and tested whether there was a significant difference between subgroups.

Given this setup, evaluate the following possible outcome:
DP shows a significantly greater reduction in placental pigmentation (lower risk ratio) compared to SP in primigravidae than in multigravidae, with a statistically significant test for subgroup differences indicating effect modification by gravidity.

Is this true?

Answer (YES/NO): NO